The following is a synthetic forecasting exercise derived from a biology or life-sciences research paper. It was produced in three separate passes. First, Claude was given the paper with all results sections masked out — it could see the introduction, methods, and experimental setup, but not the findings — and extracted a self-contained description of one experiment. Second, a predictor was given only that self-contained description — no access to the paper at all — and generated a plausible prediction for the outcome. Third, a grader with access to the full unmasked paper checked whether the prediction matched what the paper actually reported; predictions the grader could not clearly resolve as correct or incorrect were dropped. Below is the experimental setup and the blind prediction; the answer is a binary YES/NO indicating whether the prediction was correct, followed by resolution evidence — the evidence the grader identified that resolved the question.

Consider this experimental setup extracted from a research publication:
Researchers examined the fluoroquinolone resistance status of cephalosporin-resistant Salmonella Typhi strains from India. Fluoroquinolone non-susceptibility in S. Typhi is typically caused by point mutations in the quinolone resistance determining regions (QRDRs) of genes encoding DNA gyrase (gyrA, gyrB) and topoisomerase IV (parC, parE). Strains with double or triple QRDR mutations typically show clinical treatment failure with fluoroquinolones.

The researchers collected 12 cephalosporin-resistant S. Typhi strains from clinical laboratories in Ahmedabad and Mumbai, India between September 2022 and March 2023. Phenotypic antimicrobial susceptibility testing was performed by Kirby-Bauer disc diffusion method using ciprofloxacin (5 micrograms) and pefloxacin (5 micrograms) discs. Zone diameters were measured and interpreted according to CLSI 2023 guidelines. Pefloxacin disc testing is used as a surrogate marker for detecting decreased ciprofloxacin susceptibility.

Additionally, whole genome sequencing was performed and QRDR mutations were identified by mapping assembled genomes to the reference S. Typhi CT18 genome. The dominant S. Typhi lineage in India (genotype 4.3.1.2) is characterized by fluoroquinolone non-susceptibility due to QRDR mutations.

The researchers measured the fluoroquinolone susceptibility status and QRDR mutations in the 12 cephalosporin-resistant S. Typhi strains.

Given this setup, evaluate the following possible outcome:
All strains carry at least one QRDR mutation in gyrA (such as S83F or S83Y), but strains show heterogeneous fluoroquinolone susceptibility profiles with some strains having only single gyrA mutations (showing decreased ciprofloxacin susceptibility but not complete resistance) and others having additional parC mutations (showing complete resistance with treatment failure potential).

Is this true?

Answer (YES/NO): NO